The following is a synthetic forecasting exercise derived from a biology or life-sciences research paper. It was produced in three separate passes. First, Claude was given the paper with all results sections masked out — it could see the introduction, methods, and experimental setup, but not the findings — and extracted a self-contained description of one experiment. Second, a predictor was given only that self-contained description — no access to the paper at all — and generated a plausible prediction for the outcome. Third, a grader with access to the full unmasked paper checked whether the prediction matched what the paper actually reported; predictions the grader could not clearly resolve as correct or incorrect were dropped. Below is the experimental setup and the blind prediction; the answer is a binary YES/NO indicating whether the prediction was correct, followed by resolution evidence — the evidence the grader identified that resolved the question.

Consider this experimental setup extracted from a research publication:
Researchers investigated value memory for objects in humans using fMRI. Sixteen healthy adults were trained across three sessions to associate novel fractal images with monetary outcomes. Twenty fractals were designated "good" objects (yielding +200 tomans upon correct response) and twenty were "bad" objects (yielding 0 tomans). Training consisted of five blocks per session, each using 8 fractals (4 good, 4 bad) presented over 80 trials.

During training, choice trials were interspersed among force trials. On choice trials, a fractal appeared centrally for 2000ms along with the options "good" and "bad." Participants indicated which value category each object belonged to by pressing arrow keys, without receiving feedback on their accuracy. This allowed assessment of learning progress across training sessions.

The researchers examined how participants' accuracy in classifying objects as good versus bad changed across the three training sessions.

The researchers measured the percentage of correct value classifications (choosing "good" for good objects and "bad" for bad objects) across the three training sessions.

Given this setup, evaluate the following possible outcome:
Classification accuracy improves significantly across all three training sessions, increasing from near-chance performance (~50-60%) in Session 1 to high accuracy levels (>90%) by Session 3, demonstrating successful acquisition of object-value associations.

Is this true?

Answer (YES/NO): NO